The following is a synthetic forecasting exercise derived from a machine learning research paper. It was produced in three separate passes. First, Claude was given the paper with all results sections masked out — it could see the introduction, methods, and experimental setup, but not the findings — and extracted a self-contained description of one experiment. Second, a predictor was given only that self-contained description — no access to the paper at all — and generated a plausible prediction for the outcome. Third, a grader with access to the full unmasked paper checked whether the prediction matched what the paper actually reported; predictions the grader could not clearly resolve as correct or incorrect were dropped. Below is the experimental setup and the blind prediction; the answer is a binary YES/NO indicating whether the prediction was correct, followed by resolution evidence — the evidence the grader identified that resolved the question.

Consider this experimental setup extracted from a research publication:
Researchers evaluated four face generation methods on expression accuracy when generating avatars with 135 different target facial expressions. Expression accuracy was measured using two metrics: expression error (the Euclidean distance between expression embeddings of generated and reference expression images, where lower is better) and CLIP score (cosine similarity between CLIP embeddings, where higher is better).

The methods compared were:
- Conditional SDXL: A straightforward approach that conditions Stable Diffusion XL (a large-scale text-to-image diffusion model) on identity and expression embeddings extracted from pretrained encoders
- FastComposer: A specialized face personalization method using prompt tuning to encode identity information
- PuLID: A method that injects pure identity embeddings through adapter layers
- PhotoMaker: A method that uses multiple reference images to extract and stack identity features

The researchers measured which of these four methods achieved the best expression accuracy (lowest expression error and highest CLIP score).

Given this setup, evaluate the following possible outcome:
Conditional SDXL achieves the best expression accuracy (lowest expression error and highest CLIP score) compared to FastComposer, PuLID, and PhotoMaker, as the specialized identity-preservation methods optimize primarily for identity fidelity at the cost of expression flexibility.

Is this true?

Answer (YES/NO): YES